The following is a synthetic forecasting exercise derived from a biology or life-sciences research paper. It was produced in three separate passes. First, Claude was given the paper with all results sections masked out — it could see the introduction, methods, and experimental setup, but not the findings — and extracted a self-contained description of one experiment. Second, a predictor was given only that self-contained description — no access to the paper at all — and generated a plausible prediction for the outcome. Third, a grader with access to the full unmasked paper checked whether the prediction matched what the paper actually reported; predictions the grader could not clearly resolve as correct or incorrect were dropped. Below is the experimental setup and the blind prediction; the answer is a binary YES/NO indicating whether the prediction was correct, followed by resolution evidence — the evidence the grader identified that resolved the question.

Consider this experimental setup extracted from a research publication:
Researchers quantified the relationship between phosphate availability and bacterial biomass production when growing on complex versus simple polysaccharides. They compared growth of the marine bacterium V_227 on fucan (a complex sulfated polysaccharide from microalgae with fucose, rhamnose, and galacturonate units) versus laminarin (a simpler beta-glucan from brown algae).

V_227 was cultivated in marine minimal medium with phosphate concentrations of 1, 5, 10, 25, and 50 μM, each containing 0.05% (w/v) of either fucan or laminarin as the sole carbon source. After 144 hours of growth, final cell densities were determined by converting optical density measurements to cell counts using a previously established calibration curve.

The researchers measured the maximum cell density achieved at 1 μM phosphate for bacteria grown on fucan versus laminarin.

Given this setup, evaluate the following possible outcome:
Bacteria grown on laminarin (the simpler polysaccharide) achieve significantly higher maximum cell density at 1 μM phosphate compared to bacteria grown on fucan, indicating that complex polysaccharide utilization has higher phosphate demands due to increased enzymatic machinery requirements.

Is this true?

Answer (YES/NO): YES